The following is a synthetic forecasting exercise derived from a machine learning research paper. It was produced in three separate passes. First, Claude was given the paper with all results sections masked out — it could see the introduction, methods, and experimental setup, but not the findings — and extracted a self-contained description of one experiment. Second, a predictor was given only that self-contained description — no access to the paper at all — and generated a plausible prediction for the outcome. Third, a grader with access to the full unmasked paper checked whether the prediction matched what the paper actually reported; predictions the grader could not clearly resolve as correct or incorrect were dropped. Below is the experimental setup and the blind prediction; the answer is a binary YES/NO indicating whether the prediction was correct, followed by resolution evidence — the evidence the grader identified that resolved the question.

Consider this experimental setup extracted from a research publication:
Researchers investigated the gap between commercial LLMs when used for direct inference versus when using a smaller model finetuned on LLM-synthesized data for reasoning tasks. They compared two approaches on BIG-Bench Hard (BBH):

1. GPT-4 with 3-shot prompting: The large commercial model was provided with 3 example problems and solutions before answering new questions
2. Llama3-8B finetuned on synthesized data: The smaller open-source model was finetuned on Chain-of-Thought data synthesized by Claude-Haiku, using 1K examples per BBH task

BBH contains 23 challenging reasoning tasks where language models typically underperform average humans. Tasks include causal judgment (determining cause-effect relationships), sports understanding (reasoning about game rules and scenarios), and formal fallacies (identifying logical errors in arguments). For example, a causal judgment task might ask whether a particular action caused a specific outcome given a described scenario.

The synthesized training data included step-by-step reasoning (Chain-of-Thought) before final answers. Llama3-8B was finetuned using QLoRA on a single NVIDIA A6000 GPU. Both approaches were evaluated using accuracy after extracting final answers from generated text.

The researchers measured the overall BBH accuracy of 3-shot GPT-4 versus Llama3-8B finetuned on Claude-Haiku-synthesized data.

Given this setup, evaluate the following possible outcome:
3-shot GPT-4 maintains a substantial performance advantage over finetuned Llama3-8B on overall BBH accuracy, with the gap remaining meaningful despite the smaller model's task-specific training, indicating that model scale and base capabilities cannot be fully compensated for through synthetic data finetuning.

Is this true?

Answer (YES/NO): YES